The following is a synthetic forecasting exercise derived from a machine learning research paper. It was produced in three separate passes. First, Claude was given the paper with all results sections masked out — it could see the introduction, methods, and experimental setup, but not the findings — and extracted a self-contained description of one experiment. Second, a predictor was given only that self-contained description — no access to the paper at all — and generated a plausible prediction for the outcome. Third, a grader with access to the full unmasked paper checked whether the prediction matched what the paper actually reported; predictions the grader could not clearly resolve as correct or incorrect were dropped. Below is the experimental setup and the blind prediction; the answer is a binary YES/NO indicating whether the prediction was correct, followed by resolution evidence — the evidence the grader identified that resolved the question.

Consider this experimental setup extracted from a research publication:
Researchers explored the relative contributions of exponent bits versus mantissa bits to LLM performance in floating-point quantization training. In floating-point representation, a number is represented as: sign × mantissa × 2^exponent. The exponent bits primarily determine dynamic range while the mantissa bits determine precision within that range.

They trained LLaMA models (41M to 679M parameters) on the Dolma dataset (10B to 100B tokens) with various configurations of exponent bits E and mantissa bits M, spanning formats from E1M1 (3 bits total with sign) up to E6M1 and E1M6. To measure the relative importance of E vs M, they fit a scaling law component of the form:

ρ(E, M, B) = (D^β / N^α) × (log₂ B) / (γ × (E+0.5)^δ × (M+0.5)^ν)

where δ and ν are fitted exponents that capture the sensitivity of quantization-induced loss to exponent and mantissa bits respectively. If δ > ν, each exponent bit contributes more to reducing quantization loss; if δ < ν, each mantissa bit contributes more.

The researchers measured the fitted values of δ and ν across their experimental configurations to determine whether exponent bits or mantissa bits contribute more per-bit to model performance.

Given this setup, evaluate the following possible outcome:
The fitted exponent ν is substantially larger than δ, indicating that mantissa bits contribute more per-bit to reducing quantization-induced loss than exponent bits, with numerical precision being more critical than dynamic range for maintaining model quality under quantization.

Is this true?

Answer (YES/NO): NO